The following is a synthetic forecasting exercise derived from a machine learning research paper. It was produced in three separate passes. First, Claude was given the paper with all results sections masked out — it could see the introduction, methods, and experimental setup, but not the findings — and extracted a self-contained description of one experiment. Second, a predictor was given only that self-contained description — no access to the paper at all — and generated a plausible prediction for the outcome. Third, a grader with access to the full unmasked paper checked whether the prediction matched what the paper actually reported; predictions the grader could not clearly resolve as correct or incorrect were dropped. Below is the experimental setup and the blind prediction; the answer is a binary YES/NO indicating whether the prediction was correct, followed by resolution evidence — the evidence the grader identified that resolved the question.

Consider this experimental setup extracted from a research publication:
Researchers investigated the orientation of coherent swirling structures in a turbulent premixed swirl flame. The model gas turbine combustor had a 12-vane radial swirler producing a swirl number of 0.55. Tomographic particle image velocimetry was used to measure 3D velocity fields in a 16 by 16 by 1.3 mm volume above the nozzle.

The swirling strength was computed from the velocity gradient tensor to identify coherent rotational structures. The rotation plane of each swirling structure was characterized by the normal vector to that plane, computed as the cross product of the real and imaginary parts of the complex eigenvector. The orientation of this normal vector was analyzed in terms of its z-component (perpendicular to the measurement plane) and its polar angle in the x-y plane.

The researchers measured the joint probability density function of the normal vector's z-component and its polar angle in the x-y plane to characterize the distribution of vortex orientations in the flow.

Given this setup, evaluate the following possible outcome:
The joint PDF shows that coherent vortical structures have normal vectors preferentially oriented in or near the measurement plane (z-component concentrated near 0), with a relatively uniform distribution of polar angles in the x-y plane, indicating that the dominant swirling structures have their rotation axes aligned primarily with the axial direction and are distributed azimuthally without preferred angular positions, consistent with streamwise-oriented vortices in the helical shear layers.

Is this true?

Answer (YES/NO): NO